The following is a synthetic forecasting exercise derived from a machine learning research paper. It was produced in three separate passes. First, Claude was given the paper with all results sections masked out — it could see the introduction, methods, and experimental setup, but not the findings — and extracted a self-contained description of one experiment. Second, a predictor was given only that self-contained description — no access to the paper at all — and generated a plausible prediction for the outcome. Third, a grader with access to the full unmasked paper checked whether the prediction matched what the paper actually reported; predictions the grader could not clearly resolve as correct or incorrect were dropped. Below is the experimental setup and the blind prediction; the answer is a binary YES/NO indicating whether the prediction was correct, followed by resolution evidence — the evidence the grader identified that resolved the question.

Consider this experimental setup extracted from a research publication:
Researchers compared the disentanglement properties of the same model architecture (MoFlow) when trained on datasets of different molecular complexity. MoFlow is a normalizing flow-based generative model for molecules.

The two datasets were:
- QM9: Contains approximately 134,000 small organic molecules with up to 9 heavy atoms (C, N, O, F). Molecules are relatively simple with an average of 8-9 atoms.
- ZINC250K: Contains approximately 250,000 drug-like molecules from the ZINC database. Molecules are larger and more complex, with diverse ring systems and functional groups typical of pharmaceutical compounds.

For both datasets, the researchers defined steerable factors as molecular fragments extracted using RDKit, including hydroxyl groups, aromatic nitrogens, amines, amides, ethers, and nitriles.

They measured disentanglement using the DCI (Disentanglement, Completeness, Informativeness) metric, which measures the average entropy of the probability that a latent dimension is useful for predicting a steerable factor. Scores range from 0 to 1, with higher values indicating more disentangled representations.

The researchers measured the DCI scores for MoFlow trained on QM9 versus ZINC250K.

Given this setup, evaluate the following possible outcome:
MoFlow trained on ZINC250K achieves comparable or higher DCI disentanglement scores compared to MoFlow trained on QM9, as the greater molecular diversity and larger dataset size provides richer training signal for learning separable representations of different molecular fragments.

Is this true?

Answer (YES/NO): YES